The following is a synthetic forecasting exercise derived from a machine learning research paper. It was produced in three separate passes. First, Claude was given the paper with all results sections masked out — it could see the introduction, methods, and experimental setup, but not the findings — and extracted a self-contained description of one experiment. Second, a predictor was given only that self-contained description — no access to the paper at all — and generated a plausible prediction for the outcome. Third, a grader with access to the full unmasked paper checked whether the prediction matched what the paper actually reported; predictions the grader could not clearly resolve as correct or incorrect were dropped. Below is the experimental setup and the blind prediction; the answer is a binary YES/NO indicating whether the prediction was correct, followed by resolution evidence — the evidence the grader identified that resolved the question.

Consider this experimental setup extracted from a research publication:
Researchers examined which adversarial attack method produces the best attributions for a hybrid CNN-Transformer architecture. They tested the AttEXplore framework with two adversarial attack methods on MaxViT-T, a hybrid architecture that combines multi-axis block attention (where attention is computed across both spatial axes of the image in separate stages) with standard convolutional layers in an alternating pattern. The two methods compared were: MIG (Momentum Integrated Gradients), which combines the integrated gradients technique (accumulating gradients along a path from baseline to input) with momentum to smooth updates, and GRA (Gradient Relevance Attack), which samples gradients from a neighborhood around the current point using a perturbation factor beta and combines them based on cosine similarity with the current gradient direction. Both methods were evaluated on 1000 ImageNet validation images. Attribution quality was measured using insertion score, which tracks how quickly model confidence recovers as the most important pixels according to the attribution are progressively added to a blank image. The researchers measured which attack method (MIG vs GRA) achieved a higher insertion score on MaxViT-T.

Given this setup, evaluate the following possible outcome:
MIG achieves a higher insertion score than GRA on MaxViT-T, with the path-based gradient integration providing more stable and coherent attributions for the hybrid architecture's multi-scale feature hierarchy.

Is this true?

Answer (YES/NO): NO